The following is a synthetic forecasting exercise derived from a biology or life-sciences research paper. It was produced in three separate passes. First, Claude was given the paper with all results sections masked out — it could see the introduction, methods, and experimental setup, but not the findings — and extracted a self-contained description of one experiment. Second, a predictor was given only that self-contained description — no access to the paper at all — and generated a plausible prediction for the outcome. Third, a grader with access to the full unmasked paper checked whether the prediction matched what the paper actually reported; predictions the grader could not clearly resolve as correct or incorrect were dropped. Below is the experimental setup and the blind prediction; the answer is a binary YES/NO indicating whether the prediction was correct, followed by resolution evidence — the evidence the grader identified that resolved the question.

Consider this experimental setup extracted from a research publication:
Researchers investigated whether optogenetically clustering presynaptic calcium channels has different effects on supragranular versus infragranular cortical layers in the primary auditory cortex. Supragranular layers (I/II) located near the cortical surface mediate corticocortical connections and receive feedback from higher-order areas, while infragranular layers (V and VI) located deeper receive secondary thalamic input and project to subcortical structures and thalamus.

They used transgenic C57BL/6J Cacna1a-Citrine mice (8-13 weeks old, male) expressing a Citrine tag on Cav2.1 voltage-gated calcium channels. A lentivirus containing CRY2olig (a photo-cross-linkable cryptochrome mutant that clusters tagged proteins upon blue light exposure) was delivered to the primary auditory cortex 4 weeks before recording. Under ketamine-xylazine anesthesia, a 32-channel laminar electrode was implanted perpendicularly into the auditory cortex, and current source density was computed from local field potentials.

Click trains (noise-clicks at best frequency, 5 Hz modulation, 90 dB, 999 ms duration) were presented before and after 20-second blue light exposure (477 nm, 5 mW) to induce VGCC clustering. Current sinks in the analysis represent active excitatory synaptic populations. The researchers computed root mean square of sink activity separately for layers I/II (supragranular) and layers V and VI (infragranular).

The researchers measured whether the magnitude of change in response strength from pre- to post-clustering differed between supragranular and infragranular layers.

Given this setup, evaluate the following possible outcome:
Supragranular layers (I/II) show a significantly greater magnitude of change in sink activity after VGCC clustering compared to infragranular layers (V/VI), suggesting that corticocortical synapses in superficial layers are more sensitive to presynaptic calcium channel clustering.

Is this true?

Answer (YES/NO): NO